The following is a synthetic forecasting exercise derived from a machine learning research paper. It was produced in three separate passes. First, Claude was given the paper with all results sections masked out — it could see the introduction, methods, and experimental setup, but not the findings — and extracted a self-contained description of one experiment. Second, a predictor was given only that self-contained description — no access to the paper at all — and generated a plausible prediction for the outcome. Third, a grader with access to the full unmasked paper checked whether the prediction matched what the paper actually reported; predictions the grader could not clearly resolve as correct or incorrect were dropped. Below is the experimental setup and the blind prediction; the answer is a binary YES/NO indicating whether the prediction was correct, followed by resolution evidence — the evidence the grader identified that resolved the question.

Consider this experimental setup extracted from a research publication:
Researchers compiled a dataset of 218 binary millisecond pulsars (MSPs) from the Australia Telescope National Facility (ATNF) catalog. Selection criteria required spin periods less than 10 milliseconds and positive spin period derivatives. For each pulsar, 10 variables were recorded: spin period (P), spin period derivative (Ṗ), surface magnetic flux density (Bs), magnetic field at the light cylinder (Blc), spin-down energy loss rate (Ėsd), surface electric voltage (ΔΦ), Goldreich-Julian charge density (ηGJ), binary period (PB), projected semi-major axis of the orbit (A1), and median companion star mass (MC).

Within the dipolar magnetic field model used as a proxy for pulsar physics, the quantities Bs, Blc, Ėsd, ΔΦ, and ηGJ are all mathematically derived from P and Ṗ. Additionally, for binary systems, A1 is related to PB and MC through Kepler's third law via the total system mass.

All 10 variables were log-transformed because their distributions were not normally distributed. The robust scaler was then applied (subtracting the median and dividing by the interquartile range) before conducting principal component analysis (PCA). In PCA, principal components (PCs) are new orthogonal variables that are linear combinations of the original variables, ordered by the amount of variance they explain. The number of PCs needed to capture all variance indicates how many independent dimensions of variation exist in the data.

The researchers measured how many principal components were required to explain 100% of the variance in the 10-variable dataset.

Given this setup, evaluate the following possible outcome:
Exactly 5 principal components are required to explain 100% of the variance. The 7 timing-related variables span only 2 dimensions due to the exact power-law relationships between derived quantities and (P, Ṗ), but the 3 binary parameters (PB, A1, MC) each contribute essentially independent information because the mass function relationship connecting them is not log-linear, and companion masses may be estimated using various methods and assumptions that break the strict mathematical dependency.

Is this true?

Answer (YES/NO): NO